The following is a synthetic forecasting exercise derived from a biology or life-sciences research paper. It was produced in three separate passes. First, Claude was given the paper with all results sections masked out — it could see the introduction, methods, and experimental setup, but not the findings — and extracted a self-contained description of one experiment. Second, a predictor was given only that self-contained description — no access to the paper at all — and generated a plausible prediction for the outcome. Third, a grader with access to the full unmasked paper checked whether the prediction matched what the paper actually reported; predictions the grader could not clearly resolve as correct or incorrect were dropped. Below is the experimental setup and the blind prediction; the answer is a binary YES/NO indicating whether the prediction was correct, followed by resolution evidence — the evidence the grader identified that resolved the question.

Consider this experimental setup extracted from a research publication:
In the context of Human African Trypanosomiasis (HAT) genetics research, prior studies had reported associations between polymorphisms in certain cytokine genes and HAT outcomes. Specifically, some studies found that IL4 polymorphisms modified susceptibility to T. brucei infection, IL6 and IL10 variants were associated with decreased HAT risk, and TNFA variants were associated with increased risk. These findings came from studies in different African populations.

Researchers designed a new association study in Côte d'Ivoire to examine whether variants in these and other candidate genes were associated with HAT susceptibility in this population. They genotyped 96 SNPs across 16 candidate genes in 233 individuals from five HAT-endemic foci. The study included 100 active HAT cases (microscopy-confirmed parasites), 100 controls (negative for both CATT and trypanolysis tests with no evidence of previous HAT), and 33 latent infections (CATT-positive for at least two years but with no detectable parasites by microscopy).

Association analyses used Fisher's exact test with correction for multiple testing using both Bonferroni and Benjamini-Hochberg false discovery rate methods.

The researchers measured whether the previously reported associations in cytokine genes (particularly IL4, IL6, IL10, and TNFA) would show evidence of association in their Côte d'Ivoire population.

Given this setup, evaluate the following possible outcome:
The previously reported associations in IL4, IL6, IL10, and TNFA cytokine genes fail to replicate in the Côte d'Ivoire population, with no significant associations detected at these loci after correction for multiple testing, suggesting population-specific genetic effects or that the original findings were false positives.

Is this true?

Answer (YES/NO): NO